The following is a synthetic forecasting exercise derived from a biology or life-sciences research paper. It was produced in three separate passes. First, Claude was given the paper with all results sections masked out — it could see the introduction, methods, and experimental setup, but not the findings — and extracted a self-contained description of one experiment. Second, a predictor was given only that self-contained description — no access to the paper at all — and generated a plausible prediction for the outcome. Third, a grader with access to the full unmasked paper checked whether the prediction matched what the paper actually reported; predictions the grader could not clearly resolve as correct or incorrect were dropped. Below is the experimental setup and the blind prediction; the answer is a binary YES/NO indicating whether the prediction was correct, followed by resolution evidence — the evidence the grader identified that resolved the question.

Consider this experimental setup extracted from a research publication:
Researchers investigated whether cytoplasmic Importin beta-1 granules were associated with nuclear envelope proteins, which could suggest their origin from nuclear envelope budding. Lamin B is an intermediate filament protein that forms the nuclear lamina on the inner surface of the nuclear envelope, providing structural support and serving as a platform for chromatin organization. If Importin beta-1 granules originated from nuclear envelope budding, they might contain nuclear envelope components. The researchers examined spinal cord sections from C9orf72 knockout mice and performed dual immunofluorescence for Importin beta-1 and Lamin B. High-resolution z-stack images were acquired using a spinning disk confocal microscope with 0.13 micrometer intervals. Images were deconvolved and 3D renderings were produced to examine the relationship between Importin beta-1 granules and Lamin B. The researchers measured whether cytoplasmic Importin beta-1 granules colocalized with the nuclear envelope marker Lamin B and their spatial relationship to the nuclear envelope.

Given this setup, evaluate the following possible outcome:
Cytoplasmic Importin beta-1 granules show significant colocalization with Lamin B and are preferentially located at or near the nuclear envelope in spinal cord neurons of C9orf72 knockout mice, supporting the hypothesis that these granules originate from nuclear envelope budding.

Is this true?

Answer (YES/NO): NO